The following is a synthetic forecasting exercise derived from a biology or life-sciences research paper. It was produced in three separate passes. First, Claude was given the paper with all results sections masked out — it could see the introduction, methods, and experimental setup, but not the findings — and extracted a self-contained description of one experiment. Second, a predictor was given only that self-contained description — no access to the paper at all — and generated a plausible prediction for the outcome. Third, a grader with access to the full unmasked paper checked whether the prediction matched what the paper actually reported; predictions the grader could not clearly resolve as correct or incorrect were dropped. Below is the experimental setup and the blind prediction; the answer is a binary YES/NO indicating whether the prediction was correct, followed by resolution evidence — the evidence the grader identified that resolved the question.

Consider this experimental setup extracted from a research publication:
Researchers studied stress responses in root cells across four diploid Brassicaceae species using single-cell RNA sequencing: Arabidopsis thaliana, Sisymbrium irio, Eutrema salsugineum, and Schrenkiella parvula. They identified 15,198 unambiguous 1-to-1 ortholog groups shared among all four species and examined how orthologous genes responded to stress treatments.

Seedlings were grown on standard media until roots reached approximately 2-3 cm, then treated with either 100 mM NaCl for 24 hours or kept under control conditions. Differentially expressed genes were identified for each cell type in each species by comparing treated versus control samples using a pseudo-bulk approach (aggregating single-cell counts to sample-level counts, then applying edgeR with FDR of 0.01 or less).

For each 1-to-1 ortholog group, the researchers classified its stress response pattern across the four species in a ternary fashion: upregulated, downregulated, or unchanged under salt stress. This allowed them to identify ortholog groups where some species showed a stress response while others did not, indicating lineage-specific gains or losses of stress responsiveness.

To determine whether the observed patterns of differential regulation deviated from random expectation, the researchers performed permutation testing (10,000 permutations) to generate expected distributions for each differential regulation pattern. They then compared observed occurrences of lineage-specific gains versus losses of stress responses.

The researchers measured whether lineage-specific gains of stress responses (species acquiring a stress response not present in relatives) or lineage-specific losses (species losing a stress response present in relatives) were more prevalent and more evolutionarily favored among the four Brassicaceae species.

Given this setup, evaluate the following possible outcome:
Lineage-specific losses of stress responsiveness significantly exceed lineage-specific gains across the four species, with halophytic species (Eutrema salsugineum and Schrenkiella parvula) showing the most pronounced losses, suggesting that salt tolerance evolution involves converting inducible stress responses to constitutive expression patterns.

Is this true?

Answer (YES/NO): NO